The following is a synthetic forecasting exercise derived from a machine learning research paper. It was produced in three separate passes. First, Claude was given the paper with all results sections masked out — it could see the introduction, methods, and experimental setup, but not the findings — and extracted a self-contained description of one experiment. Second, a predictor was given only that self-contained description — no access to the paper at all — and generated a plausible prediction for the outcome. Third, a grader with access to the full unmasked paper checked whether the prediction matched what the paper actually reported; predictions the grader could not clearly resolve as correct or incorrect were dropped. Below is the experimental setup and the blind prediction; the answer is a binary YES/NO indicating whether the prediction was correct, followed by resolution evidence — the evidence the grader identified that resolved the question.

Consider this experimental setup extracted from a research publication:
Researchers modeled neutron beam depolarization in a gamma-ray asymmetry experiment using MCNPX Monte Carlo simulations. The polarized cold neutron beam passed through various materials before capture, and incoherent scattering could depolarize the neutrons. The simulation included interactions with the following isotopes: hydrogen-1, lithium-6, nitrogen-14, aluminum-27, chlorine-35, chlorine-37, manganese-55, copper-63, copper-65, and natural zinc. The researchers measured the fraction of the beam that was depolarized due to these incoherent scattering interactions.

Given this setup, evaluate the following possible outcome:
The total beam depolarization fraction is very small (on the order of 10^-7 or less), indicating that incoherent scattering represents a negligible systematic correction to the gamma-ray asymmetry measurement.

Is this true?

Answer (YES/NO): NO